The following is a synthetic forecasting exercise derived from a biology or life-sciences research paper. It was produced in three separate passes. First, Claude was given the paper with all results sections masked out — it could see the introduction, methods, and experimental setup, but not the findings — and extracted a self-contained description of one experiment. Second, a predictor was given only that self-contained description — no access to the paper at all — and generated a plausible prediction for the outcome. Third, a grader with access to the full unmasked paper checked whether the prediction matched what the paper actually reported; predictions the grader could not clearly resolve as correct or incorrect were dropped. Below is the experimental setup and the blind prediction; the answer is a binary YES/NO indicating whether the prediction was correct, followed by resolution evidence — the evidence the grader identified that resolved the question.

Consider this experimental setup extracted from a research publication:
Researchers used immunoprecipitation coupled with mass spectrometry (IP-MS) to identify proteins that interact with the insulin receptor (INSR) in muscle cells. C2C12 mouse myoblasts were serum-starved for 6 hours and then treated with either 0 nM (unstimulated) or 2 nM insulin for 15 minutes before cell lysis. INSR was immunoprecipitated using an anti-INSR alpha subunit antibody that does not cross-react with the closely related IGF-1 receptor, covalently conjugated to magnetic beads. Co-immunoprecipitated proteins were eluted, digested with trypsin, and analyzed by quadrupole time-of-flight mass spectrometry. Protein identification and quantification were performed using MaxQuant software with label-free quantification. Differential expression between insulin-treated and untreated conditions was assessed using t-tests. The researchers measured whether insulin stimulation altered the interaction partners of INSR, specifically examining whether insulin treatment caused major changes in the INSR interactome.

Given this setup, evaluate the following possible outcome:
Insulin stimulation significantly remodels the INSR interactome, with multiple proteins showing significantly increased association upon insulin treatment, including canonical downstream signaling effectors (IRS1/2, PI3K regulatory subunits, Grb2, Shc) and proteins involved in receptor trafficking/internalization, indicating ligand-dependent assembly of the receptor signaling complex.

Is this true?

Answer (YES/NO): NO